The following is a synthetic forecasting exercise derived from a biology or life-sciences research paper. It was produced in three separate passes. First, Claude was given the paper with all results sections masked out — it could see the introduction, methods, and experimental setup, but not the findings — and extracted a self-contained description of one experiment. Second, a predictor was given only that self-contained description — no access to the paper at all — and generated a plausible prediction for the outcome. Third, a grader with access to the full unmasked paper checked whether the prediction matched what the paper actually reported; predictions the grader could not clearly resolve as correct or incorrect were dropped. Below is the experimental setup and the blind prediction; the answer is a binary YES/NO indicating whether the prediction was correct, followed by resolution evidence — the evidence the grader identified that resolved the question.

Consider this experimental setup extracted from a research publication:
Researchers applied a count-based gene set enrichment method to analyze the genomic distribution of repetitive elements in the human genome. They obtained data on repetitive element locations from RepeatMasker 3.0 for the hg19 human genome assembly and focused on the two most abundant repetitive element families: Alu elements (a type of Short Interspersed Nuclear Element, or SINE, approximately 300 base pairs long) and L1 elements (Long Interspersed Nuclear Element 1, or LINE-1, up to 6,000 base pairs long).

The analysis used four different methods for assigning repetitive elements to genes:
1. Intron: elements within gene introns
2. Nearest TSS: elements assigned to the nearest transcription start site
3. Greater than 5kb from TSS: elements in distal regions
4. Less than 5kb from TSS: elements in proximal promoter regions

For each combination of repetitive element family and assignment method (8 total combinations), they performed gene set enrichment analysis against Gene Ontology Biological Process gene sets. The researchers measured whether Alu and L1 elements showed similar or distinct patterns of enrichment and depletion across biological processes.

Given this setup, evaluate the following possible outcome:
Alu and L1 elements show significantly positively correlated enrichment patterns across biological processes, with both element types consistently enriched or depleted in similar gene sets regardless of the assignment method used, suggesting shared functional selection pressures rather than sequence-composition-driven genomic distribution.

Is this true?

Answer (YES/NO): NO